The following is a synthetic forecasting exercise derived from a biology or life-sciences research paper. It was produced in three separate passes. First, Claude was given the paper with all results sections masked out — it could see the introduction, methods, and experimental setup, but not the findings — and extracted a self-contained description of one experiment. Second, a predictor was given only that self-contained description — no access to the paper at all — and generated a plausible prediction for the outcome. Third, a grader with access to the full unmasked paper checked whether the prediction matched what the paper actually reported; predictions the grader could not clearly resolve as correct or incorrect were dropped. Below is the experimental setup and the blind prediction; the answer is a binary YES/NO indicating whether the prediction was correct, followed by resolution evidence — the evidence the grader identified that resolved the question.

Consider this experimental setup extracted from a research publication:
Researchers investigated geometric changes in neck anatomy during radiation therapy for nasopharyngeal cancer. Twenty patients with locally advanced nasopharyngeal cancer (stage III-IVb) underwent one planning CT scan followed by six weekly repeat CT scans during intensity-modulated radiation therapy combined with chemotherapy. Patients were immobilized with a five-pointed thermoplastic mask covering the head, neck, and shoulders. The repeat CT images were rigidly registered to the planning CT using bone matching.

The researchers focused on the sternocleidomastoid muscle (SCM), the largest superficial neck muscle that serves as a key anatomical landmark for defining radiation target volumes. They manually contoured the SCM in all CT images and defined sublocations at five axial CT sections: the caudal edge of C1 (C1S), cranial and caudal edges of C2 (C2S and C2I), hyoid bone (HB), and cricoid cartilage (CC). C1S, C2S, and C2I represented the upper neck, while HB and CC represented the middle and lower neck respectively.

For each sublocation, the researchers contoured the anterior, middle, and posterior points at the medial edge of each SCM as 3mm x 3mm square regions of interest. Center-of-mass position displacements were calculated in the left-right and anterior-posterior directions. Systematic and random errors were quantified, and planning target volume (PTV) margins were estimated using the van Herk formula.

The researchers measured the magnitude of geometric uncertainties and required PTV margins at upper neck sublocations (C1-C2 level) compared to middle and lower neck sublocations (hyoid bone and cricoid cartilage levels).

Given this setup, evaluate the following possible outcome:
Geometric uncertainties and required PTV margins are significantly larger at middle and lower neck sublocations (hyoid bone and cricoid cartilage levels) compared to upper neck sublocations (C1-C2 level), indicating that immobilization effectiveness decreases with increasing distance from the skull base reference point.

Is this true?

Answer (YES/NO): YES